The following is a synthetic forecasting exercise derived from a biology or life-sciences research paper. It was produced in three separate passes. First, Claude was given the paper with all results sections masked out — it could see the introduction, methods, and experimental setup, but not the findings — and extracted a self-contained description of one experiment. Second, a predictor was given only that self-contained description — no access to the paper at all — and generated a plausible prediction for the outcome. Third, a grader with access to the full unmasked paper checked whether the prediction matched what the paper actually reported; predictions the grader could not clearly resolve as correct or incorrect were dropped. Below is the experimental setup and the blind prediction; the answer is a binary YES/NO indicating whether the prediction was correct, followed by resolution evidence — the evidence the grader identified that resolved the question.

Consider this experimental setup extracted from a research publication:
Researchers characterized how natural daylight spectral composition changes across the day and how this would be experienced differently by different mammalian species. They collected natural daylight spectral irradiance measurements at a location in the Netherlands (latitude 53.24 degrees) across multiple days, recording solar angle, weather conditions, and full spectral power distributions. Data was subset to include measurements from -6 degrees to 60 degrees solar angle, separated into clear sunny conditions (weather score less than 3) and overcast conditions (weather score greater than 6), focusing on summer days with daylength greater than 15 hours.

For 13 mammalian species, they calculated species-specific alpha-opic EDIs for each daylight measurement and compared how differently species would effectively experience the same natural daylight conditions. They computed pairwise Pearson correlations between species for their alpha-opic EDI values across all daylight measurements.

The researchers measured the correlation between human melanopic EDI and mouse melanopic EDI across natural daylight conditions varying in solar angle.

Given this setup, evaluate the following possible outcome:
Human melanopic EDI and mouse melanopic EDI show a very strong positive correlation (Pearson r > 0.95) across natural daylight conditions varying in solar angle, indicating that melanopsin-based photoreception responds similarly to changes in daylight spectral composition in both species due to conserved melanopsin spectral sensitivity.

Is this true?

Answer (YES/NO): YES